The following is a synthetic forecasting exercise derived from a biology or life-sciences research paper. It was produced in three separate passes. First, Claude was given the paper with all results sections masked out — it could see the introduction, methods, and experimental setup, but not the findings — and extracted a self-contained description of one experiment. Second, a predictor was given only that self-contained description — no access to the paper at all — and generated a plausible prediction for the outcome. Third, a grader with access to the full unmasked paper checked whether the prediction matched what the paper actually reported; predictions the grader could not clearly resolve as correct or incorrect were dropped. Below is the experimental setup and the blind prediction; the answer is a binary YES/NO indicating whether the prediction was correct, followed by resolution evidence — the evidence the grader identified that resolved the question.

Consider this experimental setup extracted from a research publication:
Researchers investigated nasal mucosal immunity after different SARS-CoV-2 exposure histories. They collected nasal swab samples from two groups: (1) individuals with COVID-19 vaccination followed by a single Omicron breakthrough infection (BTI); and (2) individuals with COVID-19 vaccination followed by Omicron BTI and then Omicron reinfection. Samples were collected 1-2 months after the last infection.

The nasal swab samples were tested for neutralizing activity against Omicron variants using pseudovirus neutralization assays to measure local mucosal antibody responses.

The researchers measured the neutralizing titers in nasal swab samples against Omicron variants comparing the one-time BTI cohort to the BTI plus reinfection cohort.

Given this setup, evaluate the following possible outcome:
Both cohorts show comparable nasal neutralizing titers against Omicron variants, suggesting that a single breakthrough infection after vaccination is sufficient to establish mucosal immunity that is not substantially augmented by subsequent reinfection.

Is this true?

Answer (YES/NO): NO